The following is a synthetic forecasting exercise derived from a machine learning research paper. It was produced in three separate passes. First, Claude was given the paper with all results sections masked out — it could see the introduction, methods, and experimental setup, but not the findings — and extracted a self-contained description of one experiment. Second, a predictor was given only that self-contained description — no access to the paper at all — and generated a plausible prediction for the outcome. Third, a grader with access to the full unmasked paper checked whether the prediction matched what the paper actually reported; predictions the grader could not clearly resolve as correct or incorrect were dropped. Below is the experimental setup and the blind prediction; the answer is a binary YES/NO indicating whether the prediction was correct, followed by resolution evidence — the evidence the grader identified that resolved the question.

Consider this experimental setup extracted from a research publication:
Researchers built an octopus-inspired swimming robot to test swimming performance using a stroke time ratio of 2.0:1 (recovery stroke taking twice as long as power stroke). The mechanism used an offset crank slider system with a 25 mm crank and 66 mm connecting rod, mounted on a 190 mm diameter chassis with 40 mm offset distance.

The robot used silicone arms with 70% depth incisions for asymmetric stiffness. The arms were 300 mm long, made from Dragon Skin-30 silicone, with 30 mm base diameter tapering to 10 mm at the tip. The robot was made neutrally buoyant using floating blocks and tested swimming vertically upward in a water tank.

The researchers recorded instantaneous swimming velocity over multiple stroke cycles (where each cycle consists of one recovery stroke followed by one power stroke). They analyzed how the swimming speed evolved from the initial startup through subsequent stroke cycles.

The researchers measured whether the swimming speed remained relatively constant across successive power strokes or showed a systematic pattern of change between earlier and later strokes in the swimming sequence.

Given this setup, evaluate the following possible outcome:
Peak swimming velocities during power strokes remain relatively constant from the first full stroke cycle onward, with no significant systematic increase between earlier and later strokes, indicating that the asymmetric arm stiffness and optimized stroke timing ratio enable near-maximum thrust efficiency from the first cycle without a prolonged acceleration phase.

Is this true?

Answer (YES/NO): NO